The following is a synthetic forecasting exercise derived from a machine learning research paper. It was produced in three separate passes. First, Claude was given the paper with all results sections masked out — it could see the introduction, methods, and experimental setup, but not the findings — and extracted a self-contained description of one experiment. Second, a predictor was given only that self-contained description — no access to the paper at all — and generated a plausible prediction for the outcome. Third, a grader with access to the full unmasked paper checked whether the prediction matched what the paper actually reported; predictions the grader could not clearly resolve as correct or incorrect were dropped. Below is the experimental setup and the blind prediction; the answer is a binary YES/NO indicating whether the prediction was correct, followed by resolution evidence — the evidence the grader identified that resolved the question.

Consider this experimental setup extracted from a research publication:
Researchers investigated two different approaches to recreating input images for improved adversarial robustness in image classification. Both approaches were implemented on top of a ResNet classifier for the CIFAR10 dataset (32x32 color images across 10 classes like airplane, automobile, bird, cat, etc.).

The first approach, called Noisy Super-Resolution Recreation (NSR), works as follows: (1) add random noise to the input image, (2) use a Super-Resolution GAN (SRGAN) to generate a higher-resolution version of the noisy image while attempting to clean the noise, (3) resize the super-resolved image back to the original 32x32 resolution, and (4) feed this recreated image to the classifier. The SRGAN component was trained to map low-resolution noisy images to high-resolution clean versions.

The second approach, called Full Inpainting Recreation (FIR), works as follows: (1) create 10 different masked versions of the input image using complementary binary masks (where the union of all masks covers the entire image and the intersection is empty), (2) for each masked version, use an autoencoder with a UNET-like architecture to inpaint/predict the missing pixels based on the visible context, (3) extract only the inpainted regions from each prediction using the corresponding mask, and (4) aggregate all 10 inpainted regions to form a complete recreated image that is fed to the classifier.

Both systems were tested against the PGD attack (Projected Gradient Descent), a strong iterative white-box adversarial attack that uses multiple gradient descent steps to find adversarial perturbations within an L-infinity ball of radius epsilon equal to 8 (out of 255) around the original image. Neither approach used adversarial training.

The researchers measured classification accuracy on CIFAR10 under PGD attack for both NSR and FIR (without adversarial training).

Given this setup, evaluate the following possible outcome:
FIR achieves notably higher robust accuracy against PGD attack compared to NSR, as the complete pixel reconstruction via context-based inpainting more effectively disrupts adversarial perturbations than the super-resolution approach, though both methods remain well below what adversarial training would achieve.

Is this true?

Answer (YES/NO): NO